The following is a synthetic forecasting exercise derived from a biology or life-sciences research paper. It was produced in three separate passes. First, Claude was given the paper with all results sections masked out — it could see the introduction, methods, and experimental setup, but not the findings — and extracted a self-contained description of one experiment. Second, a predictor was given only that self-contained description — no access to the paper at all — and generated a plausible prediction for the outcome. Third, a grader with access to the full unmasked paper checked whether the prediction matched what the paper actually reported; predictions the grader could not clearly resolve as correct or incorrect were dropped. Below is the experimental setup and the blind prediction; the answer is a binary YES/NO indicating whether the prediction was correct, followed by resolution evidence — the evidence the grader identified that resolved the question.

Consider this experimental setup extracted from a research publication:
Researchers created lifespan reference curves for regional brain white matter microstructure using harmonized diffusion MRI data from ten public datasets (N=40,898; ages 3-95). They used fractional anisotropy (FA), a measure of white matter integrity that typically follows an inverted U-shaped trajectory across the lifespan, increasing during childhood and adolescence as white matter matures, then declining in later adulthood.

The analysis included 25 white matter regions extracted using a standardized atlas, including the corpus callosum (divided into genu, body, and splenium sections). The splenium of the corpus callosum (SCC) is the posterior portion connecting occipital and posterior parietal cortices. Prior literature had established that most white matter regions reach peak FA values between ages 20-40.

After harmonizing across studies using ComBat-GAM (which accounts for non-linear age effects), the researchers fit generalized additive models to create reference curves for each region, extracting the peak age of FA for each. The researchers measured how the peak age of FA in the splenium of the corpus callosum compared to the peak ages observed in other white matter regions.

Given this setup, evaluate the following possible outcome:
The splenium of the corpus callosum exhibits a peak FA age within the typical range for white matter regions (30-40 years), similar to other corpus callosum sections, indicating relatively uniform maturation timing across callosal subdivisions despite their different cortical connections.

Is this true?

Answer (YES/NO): NO